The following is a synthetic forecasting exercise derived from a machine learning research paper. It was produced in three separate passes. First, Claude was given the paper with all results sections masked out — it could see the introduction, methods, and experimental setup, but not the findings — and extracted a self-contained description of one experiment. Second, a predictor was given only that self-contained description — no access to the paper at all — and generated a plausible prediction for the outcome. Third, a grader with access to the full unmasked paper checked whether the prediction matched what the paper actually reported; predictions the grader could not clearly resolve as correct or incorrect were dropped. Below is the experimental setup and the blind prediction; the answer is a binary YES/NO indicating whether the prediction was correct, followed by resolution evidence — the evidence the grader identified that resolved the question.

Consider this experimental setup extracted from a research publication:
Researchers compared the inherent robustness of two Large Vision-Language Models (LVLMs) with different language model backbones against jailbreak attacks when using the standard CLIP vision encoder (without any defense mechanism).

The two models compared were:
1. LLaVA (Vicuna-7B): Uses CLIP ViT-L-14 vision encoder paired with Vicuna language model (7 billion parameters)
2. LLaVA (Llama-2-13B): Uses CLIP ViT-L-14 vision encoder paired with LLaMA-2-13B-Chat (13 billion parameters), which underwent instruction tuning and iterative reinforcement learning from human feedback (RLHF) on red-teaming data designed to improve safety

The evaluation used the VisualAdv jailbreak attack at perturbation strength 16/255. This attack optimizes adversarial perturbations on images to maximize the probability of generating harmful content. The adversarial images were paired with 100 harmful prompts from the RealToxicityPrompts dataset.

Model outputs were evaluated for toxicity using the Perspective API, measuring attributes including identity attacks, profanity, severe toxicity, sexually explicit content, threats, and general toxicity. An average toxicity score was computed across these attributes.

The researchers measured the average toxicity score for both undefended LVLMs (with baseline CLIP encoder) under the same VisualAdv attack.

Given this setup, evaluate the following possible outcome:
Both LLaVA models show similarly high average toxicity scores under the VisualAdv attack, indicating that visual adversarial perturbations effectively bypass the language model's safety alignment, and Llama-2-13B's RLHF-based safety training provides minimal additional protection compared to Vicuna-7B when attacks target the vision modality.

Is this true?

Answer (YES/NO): NO